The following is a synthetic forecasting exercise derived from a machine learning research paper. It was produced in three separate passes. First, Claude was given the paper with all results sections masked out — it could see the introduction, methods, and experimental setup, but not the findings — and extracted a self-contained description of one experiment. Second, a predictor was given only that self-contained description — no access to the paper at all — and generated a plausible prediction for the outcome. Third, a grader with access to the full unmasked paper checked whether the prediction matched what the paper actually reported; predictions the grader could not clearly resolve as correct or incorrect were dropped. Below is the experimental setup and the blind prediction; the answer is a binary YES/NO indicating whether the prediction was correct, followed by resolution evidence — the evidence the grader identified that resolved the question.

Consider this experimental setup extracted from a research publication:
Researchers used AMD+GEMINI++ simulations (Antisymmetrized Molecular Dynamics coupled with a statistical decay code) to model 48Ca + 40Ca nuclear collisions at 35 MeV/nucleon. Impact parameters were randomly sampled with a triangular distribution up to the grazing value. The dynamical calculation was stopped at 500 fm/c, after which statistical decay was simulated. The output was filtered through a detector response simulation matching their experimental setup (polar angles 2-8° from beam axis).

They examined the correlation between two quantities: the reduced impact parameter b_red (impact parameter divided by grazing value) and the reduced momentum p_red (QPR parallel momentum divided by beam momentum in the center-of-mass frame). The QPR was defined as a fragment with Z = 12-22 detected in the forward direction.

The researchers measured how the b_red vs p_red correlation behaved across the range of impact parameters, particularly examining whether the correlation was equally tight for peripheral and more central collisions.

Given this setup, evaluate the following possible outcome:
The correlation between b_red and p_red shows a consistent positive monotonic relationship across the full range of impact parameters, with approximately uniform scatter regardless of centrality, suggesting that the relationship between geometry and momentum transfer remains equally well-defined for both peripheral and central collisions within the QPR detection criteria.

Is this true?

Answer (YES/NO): NO